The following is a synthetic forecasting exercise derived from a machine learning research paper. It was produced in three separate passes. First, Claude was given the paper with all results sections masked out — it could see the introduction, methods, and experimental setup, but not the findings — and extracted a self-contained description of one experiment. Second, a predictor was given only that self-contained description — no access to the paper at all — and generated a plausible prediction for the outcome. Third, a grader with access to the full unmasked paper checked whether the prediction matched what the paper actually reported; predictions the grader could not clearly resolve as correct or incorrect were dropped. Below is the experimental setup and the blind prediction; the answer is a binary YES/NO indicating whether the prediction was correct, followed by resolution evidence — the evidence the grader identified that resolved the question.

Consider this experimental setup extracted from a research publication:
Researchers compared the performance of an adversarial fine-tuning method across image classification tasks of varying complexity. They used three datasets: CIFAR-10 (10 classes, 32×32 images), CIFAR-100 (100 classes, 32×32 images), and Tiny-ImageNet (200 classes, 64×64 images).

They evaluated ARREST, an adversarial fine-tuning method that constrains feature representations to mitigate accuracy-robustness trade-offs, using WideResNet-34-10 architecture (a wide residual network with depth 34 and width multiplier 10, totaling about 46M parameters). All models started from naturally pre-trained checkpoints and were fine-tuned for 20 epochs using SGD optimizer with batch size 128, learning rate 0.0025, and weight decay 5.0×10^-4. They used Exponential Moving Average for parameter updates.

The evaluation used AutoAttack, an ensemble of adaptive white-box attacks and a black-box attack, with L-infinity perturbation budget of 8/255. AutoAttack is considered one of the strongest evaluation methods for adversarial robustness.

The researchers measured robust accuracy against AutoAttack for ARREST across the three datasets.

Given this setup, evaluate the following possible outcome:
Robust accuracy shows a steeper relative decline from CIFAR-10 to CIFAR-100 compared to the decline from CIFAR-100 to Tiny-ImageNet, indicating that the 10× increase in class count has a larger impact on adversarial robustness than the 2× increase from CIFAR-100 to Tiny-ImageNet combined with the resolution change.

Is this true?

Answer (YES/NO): YES